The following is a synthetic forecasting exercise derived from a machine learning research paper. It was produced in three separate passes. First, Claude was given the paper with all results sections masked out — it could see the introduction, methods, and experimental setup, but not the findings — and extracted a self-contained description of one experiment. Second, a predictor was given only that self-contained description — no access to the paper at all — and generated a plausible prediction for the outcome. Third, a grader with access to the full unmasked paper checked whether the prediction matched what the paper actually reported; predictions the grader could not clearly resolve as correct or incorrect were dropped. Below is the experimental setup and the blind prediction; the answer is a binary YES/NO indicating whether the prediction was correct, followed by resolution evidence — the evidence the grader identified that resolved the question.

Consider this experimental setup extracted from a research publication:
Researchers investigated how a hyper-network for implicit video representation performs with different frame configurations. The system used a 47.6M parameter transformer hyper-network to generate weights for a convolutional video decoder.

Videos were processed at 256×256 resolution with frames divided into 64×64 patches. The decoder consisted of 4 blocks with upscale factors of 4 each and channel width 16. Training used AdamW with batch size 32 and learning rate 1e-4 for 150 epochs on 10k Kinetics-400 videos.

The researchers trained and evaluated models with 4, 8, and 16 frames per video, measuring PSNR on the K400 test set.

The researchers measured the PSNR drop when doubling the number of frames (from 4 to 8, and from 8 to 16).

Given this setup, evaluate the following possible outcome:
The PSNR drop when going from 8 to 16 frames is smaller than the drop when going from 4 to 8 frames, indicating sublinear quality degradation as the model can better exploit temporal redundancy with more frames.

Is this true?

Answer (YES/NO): NO